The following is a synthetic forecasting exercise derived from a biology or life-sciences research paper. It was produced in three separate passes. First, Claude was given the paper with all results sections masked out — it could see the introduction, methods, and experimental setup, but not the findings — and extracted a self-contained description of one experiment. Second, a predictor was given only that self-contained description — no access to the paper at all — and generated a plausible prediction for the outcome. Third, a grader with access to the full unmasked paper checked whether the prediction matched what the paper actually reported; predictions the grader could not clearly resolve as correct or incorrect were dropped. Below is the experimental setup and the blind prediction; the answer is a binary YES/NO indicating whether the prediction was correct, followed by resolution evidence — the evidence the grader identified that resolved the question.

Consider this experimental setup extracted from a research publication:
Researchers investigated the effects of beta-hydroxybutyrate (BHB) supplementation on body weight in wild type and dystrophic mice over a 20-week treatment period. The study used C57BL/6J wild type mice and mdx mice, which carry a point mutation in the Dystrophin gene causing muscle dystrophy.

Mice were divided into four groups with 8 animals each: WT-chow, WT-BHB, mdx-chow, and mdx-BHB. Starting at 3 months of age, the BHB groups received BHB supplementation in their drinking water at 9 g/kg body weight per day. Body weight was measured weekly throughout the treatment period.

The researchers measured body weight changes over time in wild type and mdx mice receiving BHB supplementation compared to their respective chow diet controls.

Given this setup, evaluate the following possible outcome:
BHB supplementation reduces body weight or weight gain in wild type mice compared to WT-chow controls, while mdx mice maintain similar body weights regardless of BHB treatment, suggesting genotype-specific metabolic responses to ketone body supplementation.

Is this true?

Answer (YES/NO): NO